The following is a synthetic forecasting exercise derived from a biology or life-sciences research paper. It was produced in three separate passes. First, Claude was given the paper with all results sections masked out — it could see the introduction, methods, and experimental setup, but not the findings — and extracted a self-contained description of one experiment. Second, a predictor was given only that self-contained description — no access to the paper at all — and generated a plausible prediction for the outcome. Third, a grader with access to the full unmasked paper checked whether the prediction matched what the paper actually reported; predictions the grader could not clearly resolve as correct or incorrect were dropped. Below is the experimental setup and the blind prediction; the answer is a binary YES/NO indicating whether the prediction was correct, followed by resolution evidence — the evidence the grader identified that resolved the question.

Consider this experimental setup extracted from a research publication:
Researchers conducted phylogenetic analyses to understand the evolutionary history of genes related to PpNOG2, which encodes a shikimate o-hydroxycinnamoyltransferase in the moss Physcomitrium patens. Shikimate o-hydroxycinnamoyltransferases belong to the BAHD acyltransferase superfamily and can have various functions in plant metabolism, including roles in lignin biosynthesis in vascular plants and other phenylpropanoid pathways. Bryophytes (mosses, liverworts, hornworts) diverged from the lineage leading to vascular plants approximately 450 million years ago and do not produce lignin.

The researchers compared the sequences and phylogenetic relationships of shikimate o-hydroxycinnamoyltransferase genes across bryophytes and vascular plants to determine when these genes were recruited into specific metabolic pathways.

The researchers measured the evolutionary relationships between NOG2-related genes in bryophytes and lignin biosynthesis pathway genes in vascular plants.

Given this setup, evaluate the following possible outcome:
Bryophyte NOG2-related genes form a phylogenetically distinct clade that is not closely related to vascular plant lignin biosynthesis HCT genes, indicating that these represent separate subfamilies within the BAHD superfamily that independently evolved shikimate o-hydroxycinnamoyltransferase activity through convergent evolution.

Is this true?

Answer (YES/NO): NO